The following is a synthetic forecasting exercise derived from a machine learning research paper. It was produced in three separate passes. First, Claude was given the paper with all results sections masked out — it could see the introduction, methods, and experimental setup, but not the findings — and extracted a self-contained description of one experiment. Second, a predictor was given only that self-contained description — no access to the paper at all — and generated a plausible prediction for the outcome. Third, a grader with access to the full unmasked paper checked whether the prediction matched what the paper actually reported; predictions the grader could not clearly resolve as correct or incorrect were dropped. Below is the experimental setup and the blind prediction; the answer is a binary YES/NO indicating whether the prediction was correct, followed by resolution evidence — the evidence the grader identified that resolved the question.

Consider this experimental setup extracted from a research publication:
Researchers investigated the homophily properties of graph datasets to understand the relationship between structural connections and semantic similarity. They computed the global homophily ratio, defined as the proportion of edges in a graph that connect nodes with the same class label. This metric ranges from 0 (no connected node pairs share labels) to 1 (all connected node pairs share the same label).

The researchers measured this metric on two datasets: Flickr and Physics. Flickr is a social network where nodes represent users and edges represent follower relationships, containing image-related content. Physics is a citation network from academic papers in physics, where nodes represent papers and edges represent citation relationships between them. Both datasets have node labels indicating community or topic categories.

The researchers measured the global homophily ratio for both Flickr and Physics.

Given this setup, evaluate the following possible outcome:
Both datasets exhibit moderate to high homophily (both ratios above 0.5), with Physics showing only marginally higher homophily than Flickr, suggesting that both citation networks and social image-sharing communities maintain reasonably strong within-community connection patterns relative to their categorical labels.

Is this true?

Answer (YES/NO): NO